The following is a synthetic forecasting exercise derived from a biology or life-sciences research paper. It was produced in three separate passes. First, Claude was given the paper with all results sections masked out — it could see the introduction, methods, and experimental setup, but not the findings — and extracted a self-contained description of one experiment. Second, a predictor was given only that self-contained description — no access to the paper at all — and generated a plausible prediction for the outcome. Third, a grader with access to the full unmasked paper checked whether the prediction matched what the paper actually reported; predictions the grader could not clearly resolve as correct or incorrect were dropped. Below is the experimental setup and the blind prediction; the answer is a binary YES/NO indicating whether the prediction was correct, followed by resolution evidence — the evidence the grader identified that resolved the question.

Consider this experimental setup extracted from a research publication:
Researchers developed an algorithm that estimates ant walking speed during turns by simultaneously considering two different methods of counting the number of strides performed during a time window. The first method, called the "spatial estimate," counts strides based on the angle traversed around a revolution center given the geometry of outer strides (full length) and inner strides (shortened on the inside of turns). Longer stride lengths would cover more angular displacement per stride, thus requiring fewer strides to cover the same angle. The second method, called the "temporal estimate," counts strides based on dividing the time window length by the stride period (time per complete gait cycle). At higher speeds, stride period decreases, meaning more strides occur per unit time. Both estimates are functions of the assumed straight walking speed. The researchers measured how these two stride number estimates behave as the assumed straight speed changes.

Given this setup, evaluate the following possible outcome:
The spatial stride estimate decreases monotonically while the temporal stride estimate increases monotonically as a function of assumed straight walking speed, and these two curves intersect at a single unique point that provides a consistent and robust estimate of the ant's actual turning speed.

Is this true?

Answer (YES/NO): YES